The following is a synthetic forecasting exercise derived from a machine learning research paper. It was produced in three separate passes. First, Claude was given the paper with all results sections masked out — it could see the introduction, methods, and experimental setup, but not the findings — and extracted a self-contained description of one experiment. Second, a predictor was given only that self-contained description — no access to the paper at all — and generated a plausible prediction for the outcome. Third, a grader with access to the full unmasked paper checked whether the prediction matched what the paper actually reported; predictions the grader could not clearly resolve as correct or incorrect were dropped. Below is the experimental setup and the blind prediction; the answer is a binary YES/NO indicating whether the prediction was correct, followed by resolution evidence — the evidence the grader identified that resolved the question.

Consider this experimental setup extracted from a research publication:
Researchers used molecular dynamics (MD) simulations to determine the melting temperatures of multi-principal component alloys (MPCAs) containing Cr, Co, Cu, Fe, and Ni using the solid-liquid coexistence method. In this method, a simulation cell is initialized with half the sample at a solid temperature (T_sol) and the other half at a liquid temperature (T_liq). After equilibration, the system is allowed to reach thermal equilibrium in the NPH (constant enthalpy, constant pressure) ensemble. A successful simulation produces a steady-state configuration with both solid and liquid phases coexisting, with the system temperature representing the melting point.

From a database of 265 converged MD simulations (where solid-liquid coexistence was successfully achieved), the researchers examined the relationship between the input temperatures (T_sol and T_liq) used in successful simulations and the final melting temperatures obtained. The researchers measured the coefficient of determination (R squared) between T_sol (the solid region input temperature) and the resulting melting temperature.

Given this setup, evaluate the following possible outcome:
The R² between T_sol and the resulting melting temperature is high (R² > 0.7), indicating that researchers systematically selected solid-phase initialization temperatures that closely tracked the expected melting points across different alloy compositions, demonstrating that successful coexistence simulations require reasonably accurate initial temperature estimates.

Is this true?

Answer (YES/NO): YES